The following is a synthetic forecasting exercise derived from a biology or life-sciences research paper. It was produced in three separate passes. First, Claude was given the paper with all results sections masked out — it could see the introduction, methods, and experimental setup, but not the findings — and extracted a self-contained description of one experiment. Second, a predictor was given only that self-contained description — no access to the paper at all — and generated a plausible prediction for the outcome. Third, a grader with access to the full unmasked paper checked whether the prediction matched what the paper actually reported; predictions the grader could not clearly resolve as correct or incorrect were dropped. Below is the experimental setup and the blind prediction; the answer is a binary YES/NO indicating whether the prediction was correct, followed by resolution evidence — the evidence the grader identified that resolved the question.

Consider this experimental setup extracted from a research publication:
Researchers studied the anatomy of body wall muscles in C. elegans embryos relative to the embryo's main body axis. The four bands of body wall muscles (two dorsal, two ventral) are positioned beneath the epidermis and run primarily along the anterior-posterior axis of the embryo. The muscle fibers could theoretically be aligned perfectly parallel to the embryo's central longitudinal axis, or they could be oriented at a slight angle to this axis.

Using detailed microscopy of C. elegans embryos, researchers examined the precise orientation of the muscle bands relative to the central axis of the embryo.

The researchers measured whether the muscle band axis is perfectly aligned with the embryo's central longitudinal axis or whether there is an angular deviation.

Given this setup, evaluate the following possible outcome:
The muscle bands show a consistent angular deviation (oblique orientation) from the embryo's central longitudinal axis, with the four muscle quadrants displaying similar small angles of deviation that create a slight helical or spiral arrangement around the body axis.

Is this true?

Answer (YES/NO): YES